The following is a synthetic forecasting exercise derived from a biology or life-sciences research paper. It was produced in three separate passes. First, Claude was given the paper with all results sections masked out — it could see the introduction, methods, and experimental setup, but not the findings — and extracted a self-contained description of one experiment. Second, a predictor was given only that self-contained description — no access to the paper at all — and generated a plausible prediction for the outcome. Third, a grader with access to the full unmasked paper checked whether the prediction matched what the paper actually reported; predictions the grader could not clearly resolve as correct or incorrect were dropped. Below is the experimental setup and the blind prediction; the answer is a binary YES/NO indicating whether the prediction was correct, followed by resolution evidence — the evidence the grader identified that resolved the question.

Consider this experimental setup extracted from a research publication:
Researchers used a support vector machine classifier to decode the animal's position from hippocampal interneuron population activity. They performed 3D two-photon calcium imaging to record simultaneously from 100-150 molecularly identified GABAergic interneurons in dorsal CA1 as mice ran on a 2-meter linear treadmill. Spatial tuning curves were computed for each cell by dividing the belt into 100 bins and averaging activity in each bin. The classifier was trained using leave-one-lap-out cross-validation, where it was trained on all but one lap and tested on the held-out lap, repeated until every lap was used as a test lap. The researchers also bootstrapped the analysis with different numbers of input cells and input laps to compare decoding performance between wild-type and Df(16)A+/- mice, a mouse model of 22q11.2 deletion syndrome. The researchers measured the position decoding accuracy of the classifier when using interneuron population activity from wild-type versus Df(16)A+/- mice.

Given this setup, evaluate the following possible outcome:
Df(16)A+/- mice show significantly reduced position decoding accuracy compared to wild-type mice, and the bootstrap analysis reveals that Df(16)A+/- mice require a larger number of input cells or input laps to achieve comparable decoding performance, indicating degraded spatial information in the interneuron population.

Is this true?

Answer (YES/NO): YES